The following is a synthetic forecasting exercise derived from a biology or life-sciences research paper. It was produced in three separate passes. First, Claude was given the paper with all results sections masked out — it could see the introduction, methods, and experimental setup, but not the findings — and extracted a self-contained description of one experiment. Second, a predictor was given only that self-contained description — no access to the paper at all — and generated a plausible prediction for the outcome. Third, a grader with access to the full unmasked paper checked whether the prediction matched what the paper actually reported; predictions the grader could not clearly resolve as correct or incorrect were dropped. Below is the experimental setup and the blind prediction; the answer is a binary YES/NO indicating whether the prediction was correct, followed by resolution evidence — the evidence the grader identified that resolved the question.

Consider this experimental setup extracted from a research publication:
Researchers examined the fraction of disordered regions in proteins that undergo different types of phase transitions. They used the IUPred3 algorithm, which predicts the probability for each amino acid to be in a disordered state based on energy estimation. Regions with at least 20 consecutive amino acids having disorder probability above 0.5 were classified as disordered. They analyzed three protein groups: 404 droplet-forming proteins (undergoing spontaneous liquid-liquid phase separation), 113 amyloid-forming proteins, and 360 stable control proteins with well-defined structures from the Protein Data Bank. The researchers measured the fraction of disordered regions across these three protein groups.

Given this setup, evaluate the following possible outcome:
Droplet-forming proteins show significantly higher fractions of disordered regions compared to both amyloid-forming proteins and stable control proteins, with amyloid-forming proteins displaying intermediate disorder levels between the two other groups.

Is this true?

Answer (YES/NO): YES